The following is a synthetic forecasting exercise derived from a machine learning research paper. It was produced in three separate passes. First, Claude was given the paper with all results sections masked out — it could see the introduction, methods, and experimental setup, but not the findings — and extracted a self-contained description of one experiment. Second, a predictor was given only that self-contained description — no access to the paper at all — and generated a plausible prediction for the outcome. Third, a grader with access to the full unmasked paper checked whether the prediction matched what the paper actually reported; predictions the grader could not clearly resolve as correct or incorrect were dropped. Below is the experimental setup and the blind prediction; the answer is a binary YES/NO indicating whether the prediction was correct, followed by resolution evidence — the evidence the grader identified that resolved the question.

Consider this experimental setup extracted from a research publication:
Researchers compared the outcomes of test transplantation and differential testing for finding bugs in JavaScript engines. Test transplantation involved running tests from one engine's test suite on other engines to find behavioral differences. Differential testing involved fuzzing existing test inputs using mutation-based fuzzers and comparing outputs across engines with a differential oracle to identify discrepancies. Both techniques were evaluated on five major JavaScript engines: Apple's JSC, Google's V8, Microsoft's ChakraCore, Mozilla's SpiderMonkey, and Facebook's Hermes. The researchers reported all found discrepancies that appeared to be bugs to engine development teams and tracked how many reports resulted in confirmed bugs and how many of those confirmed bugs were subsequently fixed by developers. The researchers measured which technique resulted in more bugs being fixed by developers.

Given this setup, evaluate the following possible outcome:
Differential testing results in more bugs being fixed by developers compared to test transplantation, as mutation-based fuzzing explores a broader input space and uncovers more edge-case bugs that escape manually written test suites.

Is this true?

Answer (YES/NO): NO